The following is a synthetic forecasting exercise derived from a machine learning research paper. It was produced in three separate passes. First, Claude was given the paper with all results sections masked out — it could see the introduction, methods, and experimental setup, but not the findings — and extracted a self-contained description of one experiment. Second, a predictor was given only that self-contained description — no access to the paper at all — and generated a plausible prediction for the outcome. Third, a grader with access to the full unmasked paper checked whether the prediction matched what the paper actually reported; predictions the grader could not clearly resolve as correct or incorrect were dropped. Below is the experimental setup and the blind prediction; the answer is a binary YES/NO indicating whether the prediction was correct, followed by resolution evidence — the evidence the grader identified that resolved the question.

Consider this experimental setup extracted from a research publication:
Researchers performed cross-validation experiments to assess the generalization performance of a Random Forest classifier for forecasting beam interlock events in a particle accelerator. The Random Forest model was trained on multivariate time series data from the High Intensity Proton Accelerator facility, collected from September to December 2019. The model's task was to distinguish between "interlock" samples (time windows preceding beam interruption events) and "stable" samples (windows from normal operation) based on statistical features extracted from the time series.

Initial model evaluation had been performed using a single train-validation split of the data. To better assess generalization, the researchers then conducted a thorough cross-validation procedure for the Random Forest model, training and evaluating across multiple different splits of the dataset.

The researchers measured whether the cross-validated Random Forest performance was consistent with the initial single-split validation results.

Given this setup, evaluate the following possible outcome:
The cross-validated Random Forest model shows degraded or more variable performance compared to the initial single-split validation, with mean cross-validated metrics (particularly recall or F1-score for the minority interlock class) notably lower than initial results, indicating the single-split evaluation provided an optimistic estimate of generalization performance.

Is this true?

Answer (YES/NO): NO